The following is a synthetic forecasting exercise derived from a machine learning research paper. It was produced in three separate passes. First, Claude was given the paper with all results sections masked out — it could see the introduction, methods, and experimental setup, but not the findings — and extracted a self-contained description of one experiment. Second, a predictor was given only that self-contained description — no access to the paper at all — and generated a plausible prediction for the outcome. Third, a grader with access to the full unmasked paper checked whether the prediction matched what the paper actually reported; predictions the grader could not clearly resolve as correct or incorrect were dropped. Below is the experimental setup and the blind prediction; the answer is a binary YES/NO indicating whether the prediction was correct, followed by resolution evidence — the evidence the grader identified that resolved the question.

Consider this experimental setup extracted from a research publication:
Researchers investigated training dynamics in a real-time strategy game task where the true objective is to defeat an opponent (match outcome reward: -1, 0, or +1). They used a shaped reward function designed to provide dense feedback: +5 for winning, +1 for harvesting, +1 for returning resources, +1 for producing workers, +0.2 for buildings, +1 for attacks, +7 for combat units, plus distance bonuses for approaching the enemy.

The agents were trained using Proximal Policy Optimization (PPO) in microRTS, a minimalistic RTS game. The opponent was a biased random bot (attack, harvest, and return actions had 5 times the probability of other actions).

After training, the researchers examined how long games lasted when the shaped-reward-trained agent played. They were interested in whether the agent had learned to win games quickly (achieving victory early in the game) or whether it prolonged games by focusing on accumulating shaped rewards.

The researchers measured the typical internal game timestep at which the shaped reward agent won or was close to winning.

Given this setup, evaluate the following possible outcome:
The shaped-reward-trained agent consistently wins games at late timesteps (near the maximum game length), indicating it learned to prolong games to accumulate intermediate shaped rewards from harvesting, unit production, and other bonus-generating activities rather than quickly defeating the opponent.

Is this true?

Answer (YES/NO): NO